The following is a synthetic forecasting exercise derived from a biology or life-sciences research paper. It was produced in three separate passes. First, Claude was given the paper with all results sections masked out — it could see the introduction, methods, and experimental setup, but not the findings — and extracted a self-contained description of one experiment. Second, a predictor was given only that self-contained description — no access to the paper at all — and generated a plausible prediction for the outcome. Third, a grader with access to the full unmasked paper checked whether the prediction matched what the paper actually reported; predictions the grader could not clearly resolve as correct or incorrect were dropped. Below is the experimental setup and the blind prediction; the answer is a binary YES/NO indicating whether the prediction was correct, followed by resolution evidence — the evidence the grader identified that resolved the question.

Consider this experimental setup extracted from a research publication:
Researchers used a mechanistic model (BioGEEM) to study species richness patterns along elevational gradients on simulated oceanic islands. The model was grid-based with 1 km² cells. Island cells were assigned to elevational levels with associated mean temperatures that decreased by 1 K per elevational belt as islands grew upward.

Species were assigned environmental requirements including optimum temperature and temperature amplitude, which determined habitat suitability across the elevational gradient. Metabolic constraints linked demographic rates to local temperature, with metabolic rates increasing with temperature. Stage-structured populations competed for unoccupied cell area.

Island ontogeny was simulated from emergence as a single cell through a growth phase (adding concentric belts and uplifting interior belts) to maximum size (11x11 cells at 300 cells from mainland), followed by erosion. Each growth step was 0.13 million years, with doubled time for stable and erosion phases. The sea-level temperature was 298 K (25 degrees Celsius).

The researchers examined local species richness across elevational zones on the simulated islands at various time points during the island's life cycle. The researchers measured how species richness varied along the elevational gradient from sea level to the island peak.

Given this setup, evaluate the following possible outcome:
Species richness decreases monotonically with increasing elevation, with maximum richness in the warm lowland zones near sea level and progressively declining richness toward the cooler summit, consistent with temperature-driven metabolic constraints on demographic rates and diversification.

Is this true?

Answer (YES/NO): NO